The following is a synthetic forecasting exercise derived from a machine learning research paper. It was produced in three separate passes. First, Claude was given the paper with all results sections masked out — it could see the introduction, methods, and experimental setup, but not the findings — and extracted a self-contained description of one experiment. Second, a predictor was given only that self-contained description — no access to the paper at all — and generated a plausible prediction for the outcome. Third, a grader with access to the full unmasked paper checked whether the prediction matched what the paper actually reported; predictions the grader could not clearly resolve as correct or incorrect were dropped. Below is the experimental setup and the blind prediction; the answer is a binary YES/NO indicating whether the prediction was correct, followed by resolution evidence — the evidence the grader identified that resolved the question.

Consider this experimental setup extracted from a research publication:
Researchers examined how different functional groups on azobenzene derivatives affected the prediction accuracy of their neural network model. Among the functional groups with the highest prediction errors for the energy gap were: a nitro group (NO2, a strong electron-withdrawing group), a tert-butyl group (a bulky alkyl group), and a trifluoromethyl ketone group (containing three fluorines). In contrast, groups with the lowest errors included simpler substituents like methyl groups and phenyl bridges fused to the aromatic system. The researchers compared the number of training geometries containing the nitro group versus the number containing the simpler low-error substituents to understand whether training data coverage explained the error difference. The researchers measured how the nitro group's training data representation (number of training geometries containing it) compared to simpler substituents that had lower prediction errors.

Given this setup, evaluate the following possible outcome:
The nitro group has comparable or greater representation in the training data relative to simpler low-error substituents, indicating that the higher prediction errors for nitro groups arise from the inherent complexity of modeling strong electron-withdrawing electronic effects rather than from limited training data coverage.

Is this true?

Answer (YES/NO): YES